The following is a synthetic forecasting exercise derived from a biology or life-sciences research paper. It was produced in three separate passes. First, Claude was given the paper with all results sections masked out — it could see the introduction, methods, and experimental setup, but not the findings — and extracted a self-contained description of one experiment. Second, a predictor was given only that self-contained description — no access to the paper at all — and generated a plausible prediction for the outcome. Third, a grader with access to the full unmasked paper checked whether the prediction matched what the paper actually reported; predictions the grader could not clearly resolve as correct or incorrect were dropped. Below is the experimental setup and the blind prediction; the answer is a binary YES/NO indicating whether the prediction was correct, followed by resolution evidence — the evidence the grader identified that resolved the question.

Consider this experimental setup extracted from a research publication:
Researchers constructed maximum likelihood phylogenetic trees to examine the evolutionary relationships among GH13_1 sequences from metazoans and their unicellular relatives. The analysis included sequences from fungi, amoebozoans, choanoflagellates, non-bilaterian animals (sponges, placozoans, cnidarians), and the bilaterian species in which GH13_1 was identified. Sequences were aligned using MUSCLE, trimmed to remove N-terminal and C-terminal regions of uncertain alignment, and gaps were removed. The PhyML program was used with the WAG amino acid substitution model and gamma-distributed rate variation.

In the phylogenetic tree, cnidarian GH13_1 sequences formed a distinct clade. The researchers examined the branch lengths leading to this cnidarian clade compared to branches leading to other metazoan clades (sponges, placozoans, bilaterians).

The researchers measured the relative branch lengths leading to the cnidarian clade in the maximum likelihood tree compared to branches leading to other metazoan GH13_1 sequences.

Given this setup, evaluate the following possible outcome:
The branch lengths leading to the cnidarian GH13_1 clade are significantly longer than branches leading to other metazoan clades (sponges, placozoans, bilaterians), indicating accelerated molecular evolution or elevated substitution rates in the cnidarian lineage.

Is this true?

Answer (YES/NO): YES